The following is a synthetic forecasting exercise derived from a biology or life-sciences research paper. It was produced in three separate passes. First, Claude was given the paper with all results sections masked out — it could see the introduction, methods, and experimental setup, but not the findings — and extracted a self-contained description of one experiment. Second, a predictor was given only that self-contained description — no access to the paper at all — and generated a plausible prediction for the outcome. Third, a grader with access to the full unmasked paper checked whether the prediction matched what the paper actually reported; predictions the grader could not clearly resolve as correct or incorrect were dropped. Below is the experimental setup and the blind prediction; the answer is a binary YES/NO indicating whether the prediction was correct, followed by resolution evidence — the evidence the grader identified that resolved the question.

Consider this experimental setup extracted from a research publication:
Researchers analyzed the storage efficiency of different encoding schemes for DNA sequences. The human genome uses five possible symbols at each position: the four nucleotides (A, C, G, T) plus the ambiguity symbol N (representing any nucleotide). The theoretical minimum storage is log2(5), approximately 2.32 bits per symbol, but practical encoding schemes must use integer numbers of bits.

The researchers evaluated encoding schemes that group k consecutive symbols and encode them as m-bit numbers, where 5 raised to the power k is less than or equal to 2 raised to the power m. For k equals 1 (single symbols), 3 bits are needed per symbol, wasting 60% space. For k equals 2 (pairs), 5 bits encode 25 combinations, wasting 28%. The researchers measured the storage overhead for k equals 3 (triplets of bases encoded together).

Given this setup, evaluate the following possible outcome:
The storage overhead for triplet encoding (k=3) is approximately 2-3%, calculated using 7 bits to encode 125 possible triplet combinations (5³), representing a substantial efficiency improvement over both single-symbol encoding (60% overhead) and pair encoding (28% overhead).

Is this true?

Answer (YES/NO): YES